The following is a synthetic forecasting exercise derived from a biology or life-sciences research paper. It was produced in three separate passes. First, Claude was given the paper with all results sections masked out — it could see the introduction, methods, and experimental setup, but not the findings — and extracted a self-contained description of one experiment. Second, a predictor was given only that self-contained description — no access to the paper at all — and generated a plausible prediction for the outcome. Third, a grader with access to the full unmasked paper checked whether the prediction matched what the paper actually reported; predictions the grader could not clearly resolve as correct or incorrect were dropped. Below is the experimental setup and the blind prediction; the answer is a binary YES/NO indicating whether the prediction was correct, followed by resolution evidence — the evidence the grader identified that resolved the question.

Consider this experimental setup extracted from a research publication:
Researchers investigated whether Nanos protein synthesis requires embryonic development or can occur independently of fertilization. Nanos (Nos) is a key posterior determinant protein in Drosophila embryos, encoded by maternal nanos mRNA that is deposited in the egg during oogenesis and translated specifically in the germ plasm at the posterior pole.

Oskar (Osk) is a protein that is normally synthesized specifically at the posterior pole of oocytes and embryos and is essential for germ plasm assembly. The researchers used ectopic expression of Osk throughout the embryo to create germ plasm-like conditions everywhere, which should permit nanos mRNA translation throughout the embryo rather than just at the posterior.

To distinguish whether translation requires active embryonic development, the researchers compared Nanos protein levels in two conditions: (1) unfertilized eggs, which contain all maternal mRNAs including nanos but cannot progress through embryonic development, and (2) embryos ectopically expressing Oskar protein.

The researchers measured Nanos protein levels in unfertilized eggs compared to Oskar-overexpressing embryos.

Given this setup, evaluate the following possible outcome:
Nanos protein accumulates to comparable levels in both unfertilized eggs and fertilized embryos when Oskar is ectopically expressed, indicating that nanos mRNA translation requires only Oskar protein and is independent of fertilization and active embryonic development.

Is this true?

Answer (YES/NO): YES